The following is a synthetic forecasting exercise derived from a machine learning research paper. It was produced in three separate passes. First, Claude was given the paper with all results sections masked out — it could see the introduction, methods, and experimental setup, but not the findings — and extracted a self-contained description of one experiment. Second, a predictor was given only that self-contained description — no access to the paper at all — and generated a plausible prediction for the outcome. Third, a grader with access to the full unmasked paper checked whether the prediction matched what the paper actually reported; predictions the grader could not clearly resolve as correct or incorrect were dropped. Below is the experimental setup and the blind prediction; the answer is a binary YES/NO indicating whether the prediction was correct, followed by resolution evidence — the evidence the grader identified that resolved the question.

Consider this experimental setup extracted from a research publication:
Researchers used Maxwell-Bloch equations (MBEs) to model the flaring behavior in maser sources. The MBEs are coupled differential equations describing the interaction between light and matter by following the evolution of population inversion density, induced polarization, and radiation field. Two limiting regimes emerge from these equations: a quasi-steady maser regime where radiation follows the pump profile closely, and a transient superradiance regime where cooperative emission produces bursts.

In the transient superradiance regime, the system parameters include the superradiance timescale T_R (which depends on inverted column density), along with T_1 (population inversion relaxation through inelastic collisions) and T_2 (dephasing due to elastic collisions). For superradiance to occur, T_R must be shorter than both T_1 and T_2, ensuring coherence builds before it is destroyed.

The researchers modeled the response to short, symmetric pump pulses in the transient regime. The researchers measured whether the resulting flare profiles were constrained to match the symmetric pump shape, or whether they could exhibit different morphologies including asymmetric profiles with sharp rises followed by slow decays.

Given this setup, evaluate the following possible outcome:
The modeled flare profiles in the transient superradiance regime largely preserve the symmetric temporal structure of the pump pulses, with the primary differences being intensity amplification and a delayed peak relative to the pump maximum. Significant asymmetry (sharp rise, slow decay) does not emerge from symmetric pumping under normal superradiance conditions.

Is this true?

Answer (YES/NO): NO